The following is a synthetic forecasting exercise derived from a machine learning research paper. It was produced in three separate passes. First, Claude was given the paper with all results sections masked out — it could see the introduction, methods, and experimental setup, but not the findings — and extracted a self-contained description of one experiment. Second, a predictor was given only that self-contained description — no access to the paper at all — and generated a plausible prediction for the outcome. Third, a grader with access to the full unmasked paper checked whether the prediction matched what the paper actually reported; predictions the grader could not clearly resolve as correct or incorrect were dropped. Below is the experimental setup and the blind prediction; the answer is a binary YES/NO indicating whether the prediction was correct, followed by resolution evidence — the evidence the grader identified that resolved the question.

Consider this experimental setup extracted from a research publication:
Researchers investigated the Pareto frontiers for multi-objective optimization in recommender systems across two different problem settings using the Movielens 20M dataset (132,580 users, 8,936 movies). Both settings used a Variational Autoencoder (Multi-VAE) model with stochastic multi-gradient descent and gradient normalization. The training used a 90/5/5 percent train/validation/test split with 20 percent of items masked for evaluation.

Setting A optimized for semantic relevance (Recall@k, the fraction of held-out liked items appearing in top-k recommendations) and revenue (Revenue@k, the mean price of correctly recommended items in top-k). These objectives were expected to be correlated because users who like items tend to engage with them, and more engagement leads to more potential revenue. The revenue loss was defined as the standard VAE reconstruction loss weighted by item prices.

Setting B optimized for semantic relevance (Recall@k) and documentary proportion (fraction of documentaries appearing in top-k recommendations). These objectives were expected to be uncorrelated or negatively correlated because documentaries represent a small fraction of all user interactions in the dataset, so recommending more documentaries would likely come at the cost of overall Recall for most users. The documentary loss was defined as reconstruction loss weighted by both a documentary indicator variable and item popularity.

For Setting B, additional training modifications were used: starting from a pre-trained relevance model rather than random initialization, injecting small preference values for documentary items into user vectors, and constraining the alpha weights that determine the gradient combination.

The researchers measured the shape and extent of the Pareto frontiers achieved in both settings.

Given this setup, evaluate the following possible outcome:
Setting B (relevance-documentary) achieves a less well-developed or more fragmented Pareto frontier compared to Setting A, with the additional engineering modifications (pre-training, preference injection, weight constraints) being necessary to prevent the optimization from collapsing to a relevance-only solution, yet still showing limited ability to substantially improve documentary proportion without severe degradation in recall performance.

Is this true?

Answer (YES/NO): NO